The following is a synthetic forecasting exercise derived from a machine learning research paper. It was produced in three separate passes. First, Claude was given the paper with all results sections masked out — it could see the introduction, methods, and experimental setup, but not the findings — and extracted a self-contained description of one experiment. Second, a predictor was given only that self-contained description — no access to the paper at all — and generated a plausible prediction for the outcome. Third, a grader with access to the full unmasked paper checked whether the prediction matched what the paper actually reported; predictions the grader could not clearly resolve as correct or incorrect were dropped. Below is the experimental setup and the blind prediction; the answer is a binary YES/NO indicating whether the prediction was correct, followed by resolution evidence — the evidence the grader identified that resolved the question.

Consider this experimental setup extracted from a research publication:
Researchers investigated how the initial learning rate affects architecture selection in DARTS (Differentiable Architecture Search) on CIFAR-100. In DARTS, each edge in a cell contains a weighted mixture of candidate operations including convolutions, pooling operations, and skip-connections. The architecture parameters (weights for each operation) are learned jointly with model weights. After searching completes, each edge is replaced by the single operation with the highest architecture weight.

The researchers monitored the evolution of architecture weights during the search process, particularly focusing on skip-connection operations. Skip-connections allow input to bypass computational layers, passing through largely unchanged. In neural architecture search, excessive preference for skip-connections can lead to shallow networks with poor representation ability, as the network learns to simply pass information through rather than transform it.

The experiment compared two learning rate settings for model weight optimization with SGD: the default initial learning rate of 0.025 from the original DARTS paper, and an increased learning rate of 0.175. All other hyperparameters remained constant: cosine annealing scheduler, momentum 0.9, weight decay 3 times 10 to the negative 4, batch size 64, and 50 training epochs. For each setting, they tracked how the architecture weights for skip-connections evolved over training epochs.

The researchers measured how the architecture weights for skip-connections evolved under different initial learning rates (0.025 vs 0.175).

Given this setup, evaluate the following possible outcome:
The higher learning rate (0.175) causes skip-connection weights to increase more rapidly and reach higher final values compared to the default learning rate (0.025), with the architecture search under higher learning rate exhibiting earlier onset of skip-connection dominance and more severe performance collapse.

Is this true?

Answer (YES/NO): NO